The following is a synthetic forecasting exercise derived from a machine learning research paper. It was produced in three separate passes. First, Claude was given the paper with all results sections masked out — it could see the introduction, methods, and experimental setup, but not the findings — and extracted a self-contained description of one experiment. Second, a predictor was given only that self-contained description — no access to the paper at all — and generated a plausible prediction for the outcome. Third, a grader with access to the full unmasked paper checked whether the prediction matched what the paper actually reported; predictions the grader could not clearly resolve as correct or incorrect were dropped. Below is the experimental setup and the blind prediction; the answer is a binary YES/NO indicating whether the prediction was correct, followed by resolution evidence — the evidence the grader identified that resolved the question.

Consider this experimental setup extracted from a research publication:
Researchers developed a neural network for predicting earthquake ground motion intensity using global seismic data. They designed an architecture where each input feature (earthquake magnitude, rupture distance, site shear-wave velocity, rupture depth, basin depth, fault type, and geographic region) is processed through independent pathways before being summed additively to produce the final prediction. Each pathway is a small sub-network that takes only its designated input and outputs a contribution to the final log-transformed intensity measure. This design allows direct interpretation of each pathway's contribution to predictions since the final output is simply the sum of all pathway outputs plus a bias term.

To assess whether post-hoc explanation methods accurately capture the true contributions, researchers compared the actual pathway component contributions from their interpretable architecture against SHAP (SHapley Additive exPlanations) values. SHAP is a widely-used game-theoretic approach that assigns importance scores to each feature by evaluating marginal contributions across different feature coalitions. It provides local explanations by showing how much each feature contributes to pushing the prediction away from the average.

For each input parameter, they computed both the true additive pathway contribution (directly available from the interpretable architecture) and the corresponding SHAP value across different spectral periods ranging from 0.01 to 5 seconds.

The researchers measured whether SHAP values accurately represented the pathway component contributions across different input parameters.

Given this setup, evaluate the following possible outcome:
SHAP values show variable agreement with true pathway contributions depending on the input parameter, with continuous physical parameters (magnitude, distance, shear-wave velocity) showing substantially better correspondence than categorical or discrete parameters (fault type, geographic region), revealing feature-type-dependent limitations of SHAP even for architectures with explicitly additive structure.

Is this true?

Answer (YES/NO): NO